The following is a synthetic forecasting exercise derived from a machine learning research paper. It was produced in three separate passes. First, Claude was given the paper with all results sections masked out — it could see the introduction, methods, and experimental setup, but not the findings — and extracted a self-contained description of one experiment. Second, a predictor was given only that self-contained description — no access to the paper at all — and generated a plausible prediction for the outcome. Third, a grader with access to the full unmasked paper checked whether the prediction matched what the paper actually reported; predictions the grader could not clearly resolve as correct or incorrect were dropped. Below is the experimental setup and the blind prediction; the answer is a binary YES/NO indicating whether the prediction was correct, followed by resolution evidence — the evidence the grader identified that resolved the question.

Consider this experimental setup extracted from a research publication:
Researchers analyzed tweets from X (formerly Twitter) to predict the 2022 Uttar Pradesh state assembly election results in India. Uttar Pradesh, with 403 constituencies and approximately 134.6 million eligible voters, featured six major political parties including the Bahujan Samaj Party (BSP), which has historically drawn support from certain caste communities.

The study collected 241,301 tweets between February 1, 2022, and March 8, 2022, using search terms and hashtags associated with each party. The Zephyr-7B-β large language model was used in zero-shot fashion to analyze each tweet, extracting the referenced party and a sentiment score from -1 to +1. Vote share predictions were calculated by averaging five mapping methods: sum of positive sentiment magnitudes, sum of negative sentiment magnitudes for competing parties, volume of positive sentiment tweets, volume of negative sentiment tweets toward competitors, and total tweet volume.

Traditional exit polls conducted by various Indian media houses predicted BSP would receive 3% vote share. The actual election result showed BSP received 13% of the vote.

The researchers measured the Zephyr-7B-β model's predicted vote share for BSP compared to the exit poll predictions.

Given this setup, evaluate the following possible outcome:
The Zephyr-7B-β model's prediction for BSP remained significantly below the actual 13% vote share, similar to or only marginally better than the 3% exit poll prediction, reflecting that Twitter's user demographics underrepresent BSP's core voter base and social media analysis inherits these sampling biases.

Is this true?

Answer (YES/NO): YES